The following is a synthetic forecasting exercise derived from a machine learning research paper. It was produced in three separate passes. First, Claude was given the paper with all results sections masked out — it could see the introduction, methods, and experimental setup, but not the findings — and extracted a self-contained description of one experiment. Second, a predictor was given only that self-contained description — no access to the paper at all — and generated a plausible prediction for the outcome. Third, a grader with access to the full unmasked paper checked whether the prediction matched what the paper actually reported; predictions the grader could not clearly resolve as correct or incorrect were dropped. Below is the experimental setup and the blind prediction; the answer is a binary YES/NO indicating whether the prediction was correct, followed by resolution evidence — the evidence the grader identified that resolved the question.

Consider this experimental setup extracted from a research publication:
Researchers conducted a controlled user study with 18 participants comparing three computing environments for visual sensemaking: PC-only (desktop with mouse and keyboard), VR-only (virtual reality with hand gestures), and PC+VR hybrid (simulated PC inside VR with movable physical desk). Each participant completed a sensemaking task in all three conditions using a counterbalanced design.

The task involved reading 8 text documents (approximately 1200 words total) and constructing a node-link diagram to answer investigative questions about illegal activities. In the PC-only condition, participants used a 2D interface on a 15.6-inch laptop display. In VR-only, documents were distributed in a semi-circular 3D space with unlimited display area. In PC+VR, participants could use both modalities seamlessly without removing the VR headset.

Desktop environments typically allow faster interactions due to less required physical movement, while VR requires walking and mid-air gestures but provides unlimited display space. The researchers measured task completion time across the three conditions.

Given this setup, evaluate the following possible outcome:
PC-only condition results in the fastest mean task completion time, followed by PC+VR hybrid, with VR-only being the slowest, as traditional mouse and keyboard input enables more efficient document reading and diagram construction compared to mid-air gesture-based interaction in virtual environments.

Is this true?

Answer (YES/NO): NO